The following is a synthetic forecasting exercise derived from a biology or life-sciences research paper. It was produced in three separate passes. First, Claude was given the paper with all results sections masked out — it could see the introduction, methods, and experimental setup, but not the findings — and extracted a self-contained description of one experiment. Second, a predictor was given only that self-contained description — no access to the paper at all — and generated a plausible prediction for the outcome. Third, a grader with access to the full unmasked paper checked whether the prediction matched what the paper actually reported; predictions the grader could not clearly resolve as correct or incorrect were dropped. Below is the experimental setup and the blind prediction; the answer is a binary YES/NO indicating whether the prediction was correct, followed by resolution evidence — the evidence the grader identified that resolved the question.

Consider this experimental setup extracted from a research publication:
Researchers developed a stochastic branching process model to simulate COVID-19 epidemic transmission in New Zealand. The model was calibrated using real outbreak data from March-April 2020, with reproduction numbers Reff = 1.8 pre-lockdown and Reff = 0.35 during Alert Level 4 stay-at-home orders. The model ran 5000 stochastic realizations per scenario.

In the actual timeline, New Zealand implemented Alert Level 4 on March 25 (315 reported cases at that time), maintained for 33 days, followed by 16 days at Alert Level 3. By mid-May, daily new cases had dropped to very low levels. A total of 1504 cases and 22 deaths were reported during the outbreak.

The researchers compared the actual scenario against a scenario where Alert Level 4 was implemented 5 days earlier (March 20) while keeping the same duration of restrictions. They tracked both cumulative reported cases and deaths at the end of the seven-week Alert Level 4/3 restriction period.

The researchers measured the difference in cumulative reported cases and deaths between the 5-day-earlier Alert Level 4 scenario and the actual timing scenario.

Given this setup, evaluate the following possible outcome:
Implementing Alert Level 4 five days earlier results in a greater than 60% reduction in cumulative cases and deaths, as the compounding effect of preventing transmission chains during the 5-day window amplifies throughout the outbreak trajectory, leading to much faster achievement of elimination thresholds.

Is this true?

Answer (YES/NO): NO